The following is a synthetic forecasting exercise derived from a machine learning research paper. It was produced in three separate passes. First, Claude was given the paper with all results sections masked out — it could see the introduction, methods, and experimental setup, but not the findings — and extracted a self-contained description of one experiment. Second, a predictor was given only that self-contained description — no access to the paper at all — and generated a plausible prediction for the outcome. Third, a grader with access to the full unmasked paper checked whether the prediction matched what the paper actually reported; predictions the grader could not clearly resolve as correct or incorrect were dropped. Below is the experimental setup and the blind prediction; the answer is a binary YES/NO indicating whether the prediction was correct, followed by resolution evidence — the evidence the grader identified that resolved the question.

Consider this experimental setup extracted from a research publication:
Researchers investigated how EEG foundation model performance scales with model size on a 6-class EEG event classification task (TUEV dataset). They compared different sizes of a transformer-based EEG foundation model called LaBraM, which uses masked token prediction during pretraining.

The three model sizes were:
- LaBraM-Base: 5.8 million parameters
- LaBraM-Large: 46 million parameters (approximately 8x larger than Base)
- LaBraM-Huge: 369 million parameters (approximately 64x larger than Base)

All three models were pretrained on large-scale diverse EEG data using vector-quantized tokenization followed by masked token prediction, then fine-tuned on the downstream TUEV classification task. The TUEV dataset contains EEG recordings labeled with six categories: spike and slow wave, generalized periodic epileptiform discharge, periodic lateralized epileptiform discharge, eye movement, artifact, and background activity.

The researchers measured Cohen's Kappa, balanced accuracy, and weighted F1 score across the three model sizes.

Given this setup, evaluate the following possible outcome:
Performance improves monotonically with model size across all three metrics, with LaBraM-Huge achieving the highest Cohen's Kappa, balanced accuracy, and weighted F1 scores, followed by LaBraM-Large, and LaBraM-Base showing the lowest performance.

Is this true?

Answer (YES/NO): NO